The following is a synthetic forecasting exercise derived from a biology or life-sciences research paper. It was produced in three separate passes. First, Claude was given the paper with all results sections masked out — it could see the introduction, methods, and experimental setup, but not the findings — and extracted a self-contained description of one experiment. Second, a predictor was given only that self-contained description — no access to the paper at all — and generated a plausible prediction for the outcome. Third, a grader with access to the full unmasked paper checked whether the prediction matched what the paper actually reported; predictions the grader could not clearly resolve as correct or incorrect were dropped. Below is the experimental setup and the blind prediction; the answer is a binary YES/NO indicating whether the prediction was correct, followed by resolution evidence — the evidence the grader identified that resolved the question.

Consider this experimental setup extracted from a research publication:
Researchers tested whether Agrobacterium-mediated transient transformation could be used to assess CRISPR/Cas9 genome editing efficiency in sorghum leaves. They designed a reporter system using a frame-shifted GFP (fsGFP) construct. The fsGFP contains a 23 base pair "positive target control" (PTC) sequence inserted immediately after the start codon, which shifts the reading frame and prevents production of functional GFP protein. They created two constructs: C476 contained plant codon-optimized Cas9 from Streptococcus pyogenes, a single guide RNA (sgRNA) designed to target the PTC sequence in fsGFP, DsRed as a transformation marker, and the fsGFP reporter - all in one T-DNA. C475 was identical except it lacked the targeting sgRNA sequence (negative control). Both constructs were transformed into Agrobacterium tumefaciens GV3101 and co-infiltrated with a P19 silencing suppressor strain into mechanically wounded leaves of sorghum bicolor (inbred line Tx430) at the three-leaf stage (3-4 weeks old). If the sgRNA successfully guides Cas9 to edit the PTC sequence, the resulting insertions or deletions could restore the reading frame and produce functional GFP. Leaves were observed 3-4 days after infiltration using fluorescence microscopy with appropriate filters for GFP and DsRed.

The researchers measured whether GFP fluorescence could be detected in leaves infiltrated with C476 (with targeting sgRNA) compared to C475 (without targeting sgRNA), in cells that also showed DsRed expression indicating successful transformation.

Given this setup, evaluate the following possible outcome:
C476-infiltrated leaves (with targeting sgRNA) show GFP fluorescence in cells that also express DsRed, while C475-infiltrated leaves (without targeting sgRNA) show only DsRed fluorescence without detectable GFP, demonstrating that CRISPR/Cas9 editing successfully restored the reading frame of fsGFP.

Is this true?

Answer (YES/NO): YES